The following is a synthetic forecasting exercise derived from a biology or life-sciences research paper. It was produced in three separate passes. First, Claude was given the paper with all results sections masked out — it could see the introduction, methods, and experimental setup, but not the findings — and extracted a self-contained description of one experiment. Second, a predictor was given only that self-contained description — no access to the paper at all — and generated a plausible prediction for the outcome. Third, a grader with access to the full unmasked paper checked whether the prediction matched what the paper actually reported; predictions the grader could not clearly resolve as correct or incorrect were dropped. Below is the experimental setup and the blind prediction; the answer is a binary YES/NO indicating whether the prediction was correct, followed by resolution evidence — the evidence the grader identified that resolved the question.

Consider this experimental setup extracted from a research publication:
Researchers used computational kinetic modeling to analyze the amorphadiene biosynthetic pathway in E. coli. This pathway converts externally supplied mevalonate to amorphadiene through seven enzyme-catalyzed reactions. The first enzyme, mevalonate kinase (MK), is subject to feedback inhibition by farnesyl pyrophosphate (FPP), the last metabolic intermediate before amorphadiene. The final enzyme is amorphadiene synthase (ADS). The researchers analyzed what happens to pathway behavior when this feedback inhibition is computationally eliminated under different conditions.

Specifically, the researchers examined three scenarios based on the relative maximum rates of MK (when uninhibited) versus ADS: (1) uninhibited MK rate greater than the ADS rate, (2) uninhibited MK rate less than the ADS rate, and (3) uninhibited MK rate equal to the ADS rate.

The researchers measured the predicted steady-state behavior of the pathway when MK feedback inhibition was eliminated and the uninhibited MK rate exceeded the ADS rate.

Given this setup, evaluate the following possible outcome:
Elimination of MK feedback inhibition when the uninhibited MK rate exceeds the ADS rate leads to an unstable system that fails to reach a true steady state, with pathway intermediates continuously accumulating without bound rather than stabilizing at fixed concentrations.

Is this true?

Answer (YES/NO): YES